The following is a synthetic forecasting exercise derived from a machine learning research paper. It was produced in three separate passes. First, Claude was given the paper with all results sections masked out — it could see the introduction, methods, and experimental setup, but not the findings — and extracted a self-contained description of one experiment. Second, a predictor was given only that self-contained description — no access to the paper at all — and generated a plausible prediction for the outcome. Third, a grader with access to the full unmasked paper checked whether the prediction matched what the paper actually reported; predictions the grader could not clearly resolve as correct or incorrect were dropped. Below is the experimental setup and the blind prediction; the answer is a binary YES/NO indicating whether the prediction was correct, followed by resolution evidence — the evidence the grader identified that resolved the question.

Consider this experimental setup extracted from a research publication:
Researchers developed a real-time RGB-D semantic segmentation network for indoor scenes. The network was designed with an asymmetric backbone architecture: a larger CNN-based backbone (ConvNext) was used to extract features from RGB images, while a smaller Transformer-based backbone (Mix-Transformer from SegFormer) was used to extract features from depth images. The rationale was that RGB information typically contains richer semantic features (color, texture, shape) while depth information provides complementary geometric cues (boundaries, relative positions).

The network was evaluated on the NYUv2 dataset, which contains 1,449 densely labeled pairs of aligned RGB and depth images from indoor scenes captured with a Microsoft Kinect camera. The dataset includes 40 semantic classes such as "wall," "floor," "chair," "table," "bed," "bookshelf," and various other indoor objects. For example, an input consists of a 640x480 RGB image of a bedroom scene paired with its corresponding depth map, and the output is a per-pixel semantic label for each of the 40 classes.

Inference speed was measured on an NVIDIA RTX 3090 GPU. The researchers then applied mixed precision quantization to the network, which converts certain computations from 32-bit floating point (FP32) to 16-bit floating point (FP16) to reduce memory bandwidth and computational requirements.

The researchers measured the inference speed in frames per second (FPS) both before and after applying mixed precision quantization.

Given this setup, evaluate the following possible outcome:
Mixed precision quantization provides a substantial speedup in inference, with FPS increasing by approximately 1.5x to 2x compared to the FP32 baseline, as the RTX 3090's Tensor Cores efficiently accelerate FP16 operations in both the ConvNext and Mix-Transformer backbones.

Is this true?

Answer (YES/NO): NO